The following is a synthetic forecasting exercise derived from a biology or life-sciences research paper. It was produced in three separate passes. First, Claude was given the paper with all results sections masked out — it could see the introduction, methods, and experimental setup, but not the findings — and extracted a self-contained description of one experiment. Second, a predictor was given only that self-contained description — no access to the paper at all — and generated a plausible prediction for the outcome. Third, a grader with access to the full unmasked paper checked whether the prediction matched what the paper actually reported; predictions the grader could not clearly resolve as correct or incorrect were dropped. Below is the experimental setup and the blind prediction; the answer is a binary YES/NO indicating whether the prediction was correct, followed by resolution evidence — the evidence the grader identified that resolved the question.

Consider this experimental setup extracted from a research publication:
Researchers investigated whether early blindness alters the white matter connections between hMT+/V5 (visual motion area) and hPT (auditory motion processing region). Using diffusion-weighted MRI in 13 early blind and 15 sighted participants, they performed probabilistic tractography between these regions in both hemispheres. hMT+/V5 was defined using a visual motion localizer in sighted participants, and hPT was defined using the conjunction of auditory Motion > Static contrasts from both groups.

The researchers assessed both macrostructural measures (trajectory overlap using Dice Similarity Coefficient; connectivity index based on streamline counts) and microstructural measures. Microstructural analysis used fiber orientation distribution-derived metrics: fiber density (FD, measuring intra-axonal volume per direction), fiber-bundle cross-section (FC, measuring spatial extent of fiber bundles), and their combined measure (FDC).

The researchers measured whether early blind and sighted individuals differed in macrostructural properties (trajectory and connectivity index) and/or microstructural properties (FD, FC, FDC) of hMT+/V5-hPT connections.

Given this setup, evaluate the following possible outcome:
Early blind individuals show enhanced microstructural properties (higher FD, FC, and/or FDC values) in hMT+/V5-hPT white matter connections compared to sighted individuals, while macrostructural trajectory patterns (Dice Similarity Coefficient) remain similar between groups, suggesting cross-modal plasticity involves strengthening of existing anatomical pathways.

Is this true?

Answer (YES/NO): NO